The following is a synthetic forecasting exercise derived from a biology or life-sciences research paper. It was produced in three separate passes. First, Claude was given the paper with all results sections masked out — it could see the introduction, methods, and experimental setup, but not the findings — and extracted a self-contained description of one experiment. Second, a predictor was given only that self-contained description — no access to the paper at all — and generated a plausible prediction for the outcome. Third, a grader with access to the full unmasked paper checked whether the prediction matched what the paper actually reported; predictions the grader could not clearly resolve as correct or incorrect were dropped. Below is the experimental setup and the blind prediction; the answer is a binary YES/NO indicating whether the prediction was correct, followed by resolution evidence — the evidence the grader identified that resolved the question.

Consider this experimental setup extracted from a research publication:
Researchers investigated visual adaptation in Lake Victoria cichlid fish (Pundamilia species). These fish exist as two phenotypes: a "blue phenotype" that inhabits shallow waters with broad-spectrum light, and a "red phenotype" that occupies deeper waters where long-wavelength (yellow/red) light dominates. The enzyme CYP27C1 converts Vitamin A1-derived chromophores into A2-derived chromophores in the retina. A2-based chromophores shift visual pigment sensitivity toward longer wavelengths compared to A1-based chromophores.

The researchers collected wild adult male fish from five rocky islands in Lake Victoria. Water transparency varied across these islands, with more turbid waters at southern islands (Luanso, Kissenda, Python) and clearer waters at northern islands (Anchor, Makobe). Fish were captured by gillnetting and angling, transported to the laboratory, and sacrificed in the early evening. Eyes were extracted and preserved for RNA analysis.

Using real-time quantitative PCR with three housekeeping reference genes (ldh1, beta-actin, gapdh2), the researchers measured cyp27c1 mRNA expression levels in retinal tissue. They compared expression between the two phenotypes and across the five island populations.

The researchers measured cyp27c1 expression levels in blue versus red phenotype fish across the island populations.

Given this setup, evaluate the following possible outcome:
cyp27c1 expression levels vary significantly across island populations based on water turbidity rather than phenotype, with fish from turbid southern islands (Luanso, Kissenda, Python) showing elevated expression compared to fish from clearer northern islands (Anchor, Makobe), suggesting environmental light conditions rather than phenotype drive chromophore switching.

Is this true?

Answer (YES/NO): NO